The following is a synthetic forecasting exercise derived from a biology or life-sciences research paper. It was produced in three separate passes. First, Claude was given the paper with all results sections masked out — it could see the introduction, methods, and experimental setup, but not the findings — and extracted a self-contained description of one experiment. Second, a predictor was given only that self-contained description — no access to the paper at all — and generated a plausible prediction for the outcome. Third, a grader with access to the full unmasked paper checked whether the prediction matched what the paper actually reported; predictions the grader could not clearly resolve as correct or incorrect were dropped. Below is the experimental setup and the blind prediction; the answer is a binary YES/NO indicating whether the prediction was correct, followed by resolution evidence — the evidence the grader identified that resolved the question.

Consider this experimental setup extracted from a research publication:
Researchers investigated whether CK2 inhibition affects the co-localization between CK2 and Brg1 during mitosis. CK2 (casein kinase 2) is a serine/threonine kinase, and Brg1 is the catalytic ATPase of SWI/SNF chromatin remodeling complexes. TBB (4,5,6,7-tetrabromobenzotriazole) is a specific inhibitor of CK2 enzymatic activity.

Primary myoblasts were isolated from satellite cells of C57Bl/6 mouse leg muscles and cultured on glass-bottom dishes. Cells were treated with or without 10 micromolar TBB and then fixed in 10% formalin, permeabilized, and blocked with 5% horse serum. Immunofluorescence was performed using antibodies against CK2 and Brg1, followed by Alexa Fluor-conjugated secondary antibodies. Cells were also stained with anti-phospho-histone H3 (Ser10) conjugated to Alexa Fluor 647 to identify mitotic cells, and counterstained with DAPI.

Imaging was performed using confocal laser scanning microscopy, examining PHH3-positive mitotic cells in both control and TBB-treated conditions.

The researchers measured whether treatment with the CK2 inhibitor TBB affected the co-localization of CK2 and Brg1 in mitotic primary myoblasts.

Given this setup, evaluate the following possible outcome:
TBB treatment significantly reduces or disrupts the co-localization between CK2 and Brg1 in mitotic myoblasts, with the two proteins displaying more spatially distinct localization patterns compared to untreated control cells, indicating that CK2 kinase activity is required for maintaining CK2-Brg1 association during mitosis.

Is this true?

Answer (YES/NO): NO